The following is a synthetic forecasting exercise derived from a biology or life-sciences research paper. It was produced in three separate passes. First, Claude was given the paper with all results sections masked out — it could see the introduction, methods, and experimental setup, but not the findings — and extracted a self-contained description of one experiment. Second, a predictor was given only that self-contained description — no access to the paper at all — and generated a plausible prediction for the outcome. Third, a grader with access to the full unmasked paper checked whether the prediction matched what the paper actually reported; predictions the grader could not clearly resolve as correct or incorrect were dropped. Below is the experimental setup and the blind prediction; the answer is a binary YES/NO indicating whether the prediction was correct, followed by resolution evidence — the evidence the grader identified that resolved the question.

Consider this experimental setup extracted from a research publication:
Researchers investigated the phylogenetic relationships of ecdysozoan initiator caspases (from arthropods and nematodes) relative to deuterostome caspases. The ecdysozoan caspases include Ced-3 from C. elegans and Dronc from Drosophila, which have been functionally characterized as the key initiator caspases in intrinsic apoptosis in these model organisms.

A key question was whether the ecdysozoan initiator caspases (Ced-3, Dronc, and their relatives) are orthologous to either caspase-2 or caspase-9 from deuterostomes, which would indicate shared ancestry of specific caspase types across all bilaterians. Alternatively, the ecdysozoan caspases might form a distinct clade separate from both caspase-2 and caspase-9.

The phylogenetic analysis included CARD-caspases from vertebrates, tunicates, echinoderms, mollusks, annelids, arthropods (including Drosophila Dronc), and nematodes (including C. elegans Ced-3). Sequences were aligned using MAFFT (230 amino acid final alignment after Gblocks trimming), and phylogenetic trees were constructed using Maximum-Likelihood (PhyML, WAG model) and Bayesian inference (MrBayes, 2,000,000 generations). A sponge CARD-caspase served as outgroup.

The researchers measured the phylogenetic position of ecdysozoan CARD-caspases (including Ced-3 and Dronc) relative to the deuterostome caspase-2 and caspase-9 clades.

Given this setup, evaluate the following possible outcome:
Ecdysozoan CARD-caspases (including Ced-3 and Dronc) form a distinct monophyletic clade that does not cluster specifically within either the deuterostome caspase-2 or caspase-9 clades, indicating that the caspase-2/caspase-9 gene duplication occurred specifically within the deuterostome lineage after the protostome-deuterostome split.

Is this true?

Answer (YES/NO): NO